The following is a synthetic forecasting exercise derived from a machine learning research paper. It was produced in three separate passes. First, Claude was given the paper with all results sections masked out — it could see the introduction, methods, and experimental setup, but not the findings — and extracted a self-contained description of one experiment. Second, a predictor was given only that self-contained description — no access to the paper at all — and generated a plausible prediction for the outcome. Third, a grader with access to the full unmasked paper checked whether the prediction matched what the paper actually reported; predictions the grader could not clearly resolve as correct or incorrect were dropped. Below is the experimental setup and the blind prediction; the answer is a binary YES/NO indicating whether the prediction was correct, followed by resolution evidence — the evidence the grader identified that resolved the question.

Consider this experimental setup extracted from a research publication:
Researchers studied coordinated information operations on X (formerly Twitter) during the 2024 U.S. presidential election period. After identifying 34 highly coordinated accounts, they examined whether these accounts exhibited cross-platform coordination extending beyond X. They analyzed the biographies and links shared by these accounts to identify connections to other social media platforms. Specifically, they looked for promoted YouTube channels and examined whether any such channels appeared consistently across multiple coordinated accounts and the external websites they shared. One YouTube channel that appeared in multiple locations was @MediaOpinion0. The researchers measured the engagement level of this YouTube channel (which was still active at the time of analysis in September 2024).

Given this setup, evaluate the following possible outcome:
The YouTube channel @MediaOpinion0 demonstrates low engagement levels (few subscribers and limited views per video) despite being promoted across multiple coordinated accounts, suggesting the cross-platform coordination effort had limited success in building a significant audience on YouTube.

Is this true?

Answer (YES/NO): NO